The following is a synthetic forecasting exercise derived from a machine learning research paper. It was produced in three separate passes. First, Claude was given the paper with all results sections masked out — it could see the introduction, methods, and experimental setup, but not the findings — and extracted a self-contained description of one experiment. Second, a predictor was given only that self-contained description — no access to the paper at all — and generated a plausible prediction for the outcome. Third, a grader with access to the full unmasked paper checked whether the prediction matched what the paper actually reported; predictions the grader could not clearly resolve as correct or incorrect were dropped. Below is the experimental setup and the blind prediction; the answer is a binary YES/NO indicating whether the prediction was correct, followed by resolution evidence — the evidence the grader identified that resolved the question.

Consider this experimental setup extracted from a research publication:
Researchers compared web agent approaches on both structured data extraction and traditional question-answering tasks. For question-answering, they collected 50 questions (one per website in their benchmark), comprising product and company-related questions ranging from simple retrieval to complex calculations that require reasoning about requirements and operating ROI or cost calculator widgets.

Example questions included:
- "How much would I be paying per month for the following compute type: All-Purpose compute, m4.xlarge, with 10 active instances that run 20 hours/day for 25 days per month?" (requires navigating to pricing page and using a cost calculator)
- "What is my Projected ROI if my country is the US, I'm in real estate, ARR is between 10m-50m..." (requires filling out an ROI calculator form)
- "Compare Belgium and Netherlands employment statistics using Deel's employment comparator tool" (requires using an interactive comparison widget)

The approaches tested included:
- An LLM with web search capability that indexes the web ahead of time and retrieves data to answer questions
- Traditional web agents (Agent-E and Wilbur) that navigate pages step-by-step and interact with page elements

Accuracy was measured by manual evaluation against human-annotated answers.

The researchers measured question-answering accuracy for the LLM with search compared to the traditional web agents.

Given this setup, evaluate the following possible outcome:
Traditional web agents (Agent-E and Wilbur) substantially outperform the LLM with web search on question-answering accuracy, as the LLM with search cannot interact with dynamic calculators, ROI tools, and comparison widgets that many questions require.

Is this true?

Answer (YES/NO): YES